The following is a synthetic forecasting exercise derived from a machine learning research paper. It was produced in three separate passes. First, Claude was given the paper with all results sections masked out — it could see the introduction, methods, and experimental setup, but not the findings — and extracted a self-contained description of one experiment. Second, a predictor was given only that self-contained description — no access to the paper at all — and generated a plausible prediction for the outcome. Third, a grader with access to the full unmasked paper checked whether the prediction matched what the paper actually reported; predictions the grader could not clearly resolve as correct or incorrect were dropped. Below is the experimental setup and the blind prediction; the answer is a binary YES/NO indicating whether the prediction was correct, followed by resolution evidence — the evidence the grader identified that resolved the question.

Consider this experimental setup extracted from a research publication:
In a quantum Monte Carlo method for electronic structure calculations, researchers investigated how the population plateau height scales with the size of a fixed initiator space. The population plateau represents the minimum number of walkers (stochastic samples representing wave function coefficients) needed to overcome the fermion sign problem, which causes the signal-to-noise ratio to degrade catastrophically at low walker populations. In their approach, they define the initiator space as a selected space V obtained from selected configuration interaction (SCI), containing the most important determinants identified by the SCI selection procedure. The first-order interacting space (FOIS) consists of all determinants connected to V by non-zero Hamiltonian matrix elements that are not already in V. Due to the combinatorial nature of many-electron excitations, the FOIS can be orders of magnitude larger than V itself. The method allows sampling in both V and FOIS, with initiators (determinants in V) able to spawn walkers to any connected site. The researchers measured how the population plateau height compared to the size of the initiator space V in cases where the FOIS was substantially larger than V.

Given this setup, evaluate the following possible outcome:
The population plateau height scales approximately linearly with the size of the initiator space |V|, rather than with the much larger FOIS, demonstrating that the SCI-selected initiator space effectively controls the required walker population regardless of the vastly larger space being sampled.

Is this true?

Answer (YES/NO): YES